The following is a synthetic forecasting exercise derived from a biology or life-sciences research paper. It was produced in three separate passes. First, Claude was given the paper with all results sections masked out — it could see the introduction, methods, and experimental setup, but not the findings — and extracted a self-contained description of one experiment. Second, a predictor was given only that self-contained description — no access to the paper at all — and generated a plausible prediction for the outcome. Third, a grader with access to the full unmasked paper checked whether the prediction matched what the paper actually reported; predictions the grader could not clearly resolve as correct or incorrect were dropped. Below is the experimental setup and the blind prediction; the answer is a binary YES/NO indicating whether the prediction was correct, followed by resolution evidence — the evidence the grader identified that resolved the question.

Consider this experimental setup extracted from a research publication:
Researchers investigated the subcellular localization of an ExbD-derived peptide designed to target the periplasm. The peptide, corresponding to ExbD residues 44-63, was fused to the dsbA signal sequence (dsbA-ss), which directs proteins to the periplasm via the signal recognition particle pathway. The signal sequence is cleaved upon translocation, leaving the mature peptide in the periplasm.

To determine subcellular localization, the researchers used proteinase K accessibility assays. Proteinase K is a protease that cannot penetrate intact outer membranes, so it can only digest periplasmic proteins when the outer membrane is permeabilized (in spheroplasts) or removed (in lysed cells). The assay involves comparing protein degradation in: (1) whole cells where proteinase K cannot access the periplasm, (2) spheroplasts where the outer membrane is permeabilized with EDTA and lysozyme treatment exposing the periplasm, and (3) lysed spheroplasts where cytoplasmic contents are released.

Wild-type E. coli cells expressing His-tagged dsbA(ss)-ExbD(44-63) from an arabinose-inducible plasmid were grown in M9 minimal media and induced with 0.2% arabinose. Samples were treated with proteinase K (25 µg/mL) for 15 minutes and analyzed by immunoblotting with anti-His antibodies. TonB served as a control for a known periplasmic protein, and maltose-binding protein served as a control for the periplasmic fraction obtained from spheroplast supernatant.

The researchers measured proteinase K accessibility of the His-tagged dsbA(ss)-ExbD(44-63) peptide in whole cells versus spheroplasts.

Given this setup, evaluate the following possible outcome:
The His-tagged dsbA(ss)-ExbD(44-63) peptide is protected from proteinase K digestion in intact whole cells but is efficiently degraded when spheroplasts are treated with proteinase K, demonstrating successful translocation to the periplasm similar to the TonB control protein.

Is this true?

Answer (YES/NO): NO